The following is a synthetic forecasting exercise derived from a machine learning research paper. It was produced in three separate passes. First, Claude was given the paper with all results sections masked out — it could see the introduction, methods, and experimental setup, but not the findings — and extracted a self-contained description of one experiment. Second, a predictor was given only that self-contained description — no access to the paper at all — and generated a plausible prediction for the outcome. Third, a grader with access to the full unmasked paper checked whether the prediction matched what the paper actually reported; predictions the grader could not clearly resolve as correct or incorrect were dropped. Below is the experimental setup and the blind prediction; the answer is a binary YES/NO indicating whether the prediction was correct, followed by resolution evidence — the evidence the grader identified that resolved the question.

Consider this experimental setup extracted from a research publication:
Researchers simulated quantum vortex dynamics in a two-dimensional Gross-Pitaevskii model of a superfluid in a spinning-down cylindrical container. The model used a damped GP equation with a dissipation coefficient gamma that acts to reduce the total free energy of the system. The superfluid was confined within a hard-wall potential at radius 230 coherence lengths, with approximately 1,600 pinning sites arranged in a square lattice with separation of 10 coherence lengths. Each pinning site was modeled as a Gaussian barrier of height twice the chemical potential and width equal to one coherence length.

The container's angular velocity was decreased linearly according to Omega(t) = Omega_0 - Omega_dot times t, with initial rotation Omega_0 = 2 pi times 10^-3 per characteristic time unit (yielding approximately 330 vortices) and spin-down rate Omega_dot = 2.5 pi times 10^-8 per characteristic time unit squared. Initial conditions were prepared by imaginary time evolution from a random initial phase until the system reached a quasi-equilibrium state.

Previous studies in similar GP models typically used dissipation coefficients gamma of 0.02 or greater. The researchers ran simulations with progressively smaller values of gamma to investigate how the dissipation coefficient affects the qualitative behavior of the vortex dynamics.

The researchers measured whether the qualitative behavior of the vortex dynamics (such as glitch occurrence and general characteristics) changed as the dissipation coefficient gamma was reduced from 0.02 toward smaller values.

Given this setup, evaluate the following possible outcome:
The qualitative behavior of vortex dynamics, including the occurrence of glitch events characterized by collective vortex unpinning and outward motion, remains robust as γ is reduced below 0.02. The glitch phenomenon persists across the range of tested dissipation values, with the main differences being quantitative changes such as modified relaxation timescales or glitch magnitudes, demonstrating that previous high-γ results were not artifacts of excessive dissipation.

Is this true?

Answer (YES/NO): NO